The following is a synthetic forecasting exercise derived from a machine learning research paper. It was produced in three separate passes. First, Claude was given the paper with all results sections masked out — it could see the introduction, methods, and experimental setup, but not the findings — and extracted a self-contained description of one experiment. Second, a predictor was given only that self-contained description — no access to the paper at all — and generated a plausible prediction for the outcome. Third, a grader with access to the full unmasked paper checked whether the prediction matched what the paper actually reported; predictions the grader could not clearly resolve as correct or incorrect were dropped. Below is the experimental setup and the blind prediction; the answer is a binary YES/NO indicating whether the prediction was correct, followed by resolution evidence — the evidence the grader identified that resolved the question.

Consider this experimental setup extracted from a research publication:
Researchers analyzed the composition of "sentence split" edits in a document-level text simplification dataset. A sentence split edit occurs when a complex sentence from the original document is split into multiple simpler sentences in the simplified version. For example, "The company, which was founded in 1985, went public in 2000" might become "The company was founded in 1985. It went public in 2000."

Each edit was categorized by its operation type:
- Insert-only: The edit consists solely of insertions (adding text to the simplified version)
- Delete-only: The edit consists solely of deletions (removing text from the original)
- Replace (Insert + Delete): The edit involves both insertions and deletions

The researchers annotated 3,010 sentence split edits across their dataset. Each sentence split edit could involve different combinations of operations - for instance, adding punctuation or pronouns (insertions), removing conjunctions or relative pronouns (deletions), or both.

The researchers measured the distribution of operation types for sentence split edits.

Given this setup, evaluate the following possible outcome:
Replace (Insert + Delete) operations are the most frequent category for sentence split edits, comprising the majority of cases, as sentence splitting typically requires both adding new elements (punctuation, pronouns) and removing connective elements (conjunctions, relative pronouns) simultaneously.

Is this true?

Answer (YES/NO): YES